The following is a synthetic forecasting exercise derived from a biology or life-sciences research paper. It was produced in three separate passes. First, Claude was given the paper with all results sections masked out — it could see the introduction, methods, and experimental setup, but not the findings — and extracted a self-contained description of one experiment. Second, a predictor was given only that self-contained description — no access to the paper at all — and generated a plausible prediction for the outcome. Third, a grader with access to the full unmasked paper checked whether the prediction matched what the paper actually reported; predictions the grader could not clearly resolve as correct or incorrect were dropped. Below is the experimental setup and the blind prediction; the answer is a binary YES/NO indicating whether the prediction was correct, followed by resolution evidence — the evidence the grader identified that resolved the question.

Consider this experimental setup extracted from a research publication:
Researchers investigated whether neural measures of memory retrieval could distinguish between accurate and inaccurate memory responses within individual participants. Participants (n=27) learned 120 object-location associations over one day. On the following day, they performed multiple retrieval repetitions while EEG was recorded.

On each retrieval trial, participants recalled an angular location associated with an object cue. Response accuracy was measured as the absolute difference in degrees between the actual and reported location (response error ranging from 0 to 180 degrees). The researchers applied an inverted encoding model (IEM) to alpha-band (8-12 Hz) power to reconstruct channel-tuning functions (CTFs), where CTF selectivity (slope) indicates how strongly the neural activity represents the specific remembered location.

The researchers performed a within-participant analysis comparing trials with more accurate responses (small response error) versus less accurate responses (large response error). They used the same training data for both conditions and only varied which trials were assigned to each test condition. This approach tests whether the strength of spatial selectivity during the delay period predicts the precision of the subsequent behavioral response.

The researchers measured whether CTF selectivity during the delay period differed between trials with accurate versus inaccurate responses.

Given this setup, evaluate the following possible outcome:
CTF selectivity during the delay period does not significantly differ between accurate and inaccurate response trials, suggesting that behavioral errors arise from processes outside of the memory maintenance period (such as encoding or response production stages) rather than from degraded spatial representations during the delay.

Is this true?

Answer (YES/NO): NO